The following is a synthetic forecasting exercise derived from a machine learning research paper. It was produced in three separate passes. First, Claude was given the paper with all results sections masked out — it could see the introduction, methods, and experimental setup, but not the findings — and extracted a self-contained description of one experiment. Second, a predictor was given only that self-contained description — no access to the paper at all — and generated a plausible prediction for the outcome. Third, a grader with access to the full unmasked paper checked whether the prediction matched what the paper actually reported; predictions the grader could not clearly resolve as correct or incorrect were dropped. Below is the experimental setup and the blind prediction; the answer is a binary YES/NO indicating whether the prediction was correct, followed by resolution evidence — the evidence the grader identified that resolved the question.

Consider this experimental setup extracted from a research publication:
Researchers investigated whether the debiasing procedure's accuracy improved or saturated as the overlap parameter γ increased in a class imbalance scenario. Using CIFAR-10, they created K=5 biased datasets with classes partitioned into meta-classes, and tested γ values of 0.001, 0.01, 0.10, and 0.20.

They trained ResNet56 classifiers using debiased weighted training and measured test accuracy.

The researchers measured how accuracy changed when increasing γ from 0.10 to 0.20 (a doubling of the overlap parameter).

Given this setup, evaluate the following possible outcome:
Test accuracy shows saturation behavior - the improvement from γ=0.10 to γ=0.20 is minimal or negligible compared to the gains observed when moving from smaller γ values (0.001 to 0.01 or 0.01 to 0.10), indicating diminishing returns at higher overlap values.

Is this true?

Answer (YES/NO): YES